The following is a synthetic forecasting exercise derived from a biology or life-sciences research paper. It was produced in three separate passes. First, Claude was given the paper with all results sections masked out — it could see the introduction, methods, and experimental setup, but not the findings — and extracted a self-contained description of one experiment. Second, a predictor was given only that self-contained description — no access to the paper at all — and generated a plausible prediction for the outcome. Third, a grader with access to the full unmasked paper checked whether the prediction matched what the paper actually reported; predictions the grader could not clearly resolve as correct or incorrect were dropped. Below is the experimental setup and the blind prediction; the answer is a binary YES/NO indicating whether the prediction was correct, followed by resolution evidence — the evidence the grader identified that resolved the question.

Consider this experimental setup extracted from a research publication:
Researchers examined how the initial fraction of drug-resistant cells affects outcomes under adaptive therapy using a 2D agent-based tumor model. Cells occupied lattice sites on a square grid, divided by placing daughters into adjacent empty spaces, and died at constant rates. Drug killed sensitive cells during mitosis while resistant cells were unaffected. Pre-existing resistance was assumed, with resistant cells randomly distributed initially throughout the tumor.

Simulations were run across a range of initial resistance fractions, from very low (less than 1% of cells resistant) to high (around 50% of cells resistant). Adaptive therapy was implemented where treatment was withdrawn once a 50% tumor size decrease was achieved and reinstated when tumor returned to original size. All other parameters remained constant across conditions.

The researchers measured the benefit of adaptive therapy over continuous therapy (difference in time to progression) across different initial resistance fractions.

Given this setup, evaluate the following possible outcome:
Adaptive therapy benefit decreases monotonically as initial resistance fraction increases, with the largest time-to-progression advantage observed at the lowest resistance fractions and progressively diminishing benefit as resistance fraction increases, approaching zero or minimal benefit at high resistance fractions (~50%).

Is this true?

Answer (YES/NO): YES